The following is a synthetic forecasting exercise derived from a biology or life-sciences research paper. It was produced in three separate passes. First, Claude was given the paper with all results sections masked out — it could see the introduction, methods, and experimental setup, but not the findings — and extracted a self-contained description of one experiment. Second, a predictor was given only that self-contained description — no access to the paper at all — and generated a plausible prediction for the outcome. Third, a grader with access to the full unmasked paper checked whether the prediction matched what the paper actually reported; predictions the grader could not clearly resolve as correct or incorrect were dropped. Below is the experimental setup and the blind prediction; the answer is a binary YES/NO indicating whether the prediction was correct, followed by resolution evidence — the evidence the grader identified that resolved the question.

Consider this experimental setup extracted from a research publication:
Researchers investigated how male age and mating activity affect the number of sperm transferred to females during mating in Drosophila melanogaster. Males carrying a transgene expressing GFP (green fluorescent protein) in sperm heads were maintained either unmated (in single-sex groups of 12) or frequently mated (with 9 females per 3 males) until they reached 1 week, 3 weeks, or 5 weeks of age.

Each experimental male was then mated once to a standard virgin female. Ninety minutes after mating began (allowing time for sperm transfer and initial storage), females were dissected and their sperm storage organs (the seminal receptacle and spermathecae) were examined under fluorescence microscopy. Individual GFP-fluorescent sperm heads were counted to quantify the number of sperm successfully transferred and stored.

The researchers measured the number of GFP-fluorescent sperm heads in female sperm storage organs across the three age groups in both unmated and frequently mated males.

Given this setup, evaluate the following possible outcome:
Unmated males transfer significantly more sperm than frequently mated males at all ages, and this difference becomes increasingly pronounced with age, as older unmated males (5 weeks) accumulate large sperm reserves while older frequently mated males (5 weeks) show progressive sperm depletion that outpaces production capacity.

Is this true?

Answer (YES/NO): NO